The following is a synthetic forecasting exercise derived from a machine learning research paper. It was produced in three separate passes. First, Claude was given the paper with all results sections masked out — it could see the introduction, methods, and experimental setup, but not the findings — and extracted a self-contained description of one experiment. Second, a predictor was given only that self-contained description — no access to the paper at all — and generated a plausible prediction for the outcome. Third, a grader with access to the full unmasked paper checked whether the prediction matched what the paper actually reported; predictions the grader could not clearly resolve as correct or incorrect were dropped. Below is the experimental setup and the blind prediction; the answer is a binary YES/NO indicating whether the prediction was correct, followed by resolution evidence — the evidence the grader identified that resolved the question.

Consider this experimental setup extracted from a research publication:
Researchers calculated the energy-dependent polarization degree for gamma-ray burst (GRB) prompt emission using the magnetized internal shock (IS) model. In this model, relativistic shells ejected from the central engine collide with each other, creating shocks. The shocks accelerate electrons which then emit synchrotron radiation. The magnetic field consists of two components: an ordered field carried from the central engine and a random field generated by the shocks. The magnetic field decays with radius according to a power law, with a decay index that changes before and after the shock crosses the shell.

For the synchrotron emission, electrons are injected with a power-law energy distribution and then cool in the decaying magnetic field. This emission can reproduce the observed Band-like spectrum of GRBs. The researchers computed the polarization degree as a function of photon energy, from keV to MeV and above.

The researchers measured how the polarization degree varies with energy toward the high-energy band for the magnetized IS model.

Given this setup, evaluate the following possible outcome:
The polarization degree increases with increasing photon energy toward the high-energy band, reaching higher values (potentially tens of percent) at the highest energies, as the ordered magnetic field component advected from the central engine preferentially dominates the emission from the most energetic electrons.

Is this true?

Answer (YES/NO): YES